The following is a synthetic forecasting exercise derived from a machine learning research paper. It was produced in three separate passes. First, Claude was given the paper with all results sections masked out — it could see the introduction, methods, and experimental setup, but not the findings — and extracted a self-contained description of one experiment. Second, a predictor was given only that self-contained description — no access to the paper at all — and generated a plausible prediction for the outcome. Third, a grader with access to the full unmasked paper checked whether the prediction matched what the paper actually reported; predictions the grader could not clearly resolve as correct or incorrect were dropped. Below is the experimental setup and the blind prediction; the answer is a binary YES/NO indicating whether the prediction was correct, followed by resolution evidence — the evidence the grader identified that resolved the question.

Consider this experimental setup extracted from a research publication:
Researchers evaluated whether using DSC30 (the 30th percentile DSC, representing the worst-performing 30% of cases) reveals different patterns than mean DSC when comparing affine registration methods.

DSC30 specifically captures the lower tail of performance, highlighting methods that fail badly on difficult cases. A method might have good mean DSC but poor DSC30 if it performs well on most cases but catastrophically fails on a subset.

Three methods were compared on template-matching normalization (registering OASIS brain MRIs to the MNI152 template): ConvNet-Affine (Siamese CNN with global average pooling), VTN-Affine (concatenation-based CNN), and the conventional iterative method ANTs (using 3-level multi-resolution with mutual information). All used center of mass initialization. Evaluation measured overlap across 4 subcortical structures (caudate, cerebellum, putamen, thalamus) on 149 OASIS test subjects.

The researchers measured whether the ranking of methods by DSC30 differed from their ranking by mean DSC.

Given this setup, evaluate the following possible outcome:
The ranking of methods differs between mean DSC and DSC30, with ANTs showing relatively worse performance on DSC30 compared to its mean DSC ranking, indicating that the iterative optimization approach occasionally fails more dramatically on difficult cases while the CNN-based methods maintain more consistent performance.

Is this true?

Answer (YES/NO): NO